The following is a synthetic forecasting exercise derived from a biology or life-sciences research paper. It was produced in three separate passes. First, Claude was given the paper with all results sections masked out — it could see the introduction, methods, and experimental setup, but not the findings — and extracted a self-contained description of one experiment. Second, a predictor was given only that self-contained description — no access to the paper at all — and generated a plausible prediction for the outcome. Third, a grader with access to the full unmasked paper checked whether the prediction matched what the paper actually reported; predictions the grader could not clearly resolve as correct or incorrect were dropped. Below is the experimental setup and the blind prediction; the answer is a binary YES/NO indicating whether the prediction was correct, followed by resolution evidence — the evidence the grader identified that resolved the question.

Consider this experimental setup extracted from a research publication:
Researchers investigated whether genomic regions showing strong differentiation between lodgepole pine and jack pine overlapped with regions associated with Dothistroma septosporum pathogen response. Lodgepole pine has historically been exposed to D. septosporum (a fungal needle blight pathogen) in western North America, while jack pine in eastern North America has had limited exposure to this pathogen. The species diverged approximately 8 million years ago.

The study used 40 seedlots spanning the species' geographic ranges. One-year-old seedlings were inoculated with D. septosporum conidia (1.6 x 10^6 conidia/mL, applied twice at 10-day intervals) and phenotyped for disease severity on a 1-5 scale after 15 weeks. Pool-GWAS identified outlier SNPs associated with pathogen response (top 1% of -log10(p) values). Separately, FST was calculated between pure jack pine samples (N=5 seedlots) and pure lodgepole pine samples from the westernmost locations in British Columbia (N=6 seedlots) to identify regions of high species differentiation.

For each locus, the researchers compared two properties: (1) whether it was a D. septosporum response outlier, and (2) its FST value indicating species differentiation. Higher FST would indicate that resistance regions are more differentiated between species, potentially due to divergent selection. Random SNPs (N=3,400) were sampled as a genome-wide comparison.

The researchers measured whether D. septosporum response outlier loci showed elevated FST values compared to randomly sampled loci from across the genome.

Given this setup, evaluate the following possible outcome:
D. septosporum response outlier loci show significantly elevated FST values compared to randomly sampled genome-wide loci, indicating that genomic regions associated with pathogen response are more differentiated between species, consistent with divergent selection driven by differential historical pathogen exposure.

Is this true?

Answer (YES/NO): YES